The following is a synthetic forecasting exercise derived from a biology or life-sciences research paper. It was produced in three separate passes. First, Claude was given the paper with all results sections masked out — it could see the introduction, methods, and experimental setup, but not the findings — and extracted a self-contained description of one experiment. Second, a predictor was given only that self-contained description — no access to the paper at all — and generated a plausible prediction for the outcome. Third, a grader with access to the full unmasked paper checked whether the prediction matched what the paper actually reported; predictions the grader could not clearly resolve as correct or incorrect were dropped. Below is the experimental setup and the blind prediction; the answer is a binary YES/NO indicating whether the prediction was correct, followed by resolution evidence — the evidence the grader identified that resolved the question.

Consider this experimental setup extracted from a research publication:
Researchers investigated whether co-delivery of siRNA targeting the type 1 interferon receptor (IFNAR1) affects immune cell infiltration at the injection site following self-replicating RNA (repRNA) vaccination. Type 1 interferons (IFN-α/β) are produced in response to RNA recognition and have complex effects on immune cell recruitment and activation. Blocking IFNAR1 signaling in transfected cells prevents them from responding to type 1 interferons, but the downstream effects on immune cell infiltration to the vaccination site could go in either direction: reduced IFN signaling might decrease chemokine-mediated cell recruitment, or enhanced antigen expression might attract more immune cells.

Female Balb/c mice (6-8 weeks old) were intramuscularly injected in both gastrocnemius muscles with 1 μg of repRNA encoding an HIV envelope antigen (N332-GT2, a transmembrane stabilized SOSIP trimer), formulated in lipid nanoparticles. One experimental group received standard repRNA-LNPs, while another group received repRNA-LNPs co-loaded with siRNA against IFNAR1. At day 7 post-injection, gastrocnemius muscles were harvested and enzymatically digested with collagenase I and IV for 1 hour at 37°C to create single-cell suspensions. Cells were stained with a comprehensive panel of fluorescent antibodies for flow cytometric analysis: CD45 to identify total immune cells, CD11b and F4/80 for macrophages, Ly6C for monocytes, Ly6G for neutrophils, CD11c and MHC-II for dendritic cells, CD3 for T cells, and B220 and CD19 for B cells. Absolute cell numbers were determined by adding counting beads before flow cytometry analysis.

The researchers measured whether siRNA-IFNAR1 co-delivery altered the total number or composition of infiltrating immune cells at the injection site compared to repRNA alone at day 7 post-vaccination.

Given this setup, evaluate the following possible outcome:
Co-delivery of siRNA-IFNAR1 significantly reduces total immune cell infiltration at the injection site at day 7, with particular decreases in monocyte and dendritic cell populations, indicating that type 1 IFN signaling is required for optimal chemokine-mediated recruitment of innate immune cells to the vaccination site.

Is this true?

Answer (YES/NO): NO